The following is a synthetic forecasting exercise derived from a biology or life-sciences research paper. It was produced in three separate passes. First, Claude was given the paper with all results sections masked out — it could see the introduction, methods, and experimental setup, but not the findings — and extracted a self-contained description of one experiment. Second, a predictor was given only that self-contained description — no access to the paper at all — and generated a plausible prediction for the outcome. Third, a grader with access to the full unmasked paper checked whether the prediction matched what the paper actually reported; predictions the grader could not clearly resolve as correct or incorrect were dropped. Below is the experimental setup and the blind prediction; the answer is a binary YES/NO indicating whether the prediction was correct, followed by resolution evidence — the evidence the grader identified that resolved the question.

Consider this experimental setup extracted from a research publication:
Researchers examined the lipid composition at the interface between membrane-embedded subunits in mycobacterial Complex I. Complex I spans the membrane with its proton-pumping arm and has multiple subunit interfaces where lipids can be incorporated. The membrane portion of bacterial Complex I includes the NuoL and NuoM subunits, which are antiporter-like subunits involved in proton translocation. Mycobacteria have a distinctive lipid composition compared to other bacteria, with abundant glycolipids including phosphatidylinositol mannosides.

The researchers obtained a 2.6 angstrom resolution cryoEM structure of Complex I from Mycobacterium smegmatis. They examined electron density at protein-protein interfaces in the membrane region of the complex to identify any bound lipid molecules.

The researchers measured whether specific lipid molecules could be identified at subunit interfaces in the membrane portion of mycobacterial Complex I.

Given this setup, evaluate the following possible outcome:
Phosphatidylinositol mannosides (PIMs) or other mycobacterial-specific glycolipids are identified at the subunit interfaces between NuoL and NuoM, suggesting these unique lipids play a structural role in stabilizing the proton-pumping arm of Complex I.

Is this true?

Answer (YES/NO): YES